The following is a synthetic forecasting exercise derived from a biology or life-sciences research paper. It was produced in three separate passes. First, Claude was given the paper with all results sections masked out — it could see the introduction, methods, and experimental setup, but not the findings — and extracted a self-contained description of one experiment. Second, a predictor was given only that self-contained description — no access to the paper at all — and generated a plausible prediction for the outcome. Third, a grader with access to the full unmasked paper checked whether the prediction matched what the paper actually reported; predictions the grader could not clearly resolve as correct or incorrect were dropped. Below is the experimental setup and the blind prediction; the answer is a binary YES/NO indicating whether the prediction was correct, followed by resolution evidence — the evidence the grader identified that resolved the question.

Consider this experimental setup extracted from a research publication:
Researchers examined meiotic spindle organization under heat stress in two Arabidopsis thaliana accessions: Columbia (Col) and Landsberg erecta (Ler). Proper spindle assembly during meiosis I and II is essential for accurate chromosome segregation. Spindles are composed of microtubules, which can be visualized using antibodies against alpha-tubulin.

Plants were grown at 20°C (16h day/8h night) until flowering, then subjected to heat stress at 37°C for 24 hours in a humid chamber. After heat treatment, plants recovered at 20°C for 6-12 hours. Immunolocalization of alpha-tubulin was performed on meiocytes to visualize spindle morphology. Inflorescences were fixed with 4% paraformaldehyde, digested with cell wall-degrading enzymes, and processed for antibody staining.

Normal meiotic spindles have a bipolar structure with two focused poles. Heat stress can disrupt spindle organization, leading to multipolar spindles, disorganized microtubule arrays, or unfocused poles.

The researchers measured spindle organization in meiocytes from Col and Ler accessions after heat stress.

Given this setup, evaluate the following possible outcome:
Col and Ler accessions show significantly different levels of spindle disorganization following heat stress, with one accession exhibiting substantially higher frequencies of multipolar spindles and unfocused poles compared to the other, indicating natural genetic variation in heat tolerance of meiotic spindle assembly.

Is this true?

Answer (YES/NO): NO